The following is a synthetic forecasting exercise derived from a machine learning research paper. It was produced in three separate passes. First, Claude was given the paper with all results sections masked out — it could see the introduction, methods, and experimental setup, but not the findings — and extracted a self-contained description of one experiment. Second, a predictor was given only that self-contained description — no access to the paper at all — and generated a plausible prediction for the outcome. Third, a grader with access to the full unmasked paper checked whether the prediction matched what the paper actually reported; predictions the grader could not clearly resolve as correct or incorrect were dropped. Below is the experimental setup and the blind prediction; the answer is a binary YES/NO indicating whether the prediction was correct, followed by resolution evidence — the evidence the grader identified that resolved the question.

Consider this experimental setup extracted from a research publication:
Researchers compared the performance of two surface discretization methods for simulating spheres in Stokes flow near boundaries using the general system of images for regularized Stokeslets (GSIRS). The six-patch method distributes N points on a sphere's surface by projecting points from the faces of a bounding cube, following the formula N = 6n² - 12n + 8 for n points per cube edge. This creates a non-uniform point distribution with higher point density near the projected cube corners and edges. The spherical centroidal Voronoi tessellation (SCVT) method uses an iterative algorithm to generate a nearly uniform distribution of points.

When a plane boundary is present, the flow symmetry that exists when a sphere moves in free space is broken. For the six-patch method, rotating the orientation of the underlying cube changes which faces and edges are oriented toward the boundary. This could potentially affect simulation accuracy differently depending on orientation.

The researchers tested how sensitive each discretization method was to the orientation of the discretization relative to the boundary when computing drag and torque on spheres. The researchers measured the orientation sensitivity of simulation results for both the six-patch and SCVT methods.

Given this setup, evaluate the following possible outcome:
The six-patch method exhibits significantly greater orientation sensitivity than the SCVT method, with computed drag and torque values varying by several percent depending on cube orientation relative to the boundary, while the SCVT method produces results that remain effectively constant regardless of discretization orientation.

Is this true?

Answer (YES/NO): NO